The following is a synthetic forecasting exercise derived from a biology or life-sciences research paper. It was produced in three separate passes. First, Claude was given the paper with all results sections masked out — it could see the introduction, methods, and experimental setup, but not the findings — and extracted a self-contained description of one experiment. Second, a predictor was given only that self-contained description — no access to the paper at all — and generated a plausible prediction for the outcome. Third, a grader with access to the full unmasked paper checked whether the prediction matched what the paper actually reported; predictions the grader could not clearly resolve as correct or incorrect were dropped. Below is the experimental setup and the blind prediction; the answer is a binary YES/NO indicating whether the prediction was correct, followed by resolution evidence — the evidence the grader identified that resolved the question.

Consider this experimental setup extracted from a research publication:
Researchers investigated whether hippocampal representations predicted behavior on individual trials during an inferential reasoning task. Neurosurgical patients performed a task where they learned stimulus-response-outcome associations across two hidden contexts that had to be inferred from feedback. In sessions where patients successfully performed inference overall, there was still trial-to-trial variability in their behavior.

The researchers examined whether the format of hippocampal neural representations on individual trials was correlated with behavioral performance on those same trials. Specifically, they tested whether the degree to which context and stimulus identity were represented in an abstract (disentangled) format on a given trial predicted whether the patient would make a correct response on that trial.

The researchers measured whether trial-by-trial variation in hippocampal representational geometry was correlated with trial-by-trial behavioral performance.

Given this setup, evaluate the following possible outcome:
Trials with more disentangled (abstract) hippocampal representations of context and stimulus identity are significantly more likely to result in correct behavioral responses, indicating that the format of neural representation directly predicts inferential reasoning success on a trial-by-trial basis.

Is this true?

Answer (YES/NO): YES